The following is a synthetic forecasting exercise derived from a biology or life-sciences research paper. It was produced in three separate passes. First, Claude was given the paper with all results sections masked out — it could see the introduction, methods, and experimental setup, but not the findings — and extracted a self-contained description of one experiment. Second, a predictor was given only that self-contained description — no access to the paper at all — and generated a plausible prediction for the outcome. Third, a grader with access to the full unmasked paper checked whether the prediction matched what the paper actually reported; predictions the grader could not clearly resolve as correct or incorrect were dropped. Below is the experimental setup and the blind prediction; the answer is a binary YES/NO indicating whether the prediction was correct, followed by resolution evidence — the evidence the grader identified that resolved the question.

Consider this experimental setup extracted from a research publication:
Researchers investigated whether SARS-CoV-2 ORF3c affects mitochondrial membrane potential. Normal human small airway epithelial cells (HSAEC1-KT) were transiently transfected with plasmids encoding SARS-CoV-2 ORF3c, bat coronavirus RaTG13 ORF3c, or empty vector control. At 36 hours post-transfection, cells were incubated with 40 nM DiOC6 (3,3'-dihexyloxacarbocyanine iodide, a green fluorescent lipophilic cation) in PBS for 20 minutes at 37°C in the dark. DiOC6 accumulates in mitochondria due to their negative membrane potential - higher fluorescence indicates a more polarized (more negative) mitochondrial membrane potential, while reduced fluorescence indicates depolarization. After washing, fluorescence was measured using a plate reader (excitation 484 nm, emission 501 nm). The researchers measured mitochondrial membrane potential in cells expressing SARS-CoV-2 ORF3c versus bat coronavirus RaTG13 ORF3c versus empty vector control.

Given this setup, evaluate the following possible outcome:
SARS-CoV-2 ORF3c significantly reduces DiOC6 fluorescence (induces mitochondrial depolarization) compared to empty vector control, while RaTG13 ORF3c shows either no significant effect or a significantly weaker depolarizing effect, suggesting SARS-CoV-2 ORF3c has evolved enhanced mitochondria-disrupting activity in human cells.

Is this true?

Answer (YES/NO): NO